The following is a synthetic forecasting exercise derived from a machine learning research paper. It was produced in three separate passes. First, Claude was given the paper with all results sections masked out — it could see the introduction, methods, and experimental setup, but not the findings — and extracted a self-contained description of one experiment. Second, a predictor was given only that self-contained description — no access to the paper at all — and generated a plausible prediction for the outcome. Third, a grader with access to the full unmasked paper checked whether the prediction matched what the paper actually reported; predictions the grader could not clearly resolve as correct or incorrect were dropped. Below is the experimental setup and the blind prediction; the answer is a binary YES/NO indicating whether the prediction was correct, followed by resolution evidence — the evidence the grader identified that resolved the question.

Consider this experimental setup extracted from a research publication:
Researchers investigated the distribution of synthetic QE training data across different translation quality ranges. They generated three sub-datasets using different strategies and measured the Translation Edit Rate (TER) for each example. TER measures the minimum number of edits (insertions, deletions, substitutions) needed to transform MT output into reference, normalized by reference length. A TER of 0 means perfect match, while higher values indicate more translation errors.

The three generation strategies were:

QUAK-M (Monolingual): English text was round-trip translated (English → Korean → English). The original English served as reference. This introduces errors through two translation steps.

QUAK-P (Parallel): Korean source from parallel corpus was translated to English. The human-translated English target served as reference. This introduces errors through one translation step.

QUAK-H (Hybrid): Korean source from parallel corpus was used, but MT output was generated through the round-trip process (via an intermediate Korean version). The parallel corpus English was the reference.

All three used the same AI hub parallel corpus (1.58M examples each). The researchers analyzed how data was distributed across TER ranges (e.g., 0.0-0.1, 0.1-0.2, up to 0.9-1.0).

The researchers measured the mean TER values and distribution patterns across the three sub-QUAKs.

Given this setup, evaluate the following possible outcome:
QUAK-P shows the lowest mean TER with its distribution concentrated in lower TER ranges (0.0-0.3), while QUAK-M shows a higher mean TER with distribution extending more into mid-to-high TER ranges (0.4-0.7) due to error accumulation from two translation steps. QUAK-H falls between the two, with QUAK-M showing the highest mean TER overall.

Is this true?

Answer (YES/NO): NO